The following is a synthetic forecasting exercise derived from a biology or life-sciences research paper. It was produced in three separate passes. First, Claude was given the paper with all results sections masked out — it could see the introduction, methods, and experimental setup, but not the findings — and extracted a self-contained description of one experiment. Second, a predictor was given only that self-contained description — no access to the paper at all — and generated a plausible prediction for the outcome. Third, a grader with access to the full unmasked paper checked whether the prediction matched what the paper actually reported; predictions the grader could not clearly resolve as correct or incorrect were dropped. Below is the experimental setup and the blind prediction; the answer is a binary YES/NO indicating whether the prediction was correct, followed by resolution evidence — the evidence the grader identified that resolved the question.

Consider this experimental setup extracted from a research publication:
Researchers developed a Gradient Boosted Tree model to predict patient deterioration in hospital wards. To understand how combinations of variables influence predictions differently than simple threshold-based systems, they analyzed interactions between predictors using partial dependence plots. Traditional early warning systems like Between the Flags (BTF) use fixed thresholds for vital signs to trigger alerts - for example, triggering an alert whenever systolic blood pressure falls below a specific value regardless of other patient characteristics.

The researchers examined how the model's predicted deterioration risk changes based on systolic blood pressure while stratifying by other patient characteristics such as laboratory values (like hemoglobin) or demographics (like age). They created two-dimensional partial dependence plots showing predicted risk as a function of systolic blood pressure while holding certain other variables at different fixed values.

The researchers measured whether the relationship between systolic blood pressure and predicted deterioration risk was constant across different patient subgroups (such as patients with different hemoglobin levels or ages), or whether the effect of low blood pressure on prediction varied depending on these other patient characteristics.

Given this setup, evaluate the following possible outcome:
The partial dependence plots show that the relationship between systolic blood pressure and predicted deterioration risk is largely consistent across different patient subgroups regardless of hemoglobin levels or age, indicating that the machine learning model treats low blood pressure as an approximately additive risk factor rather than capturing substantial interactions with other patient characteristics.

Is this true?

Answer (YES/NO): NO